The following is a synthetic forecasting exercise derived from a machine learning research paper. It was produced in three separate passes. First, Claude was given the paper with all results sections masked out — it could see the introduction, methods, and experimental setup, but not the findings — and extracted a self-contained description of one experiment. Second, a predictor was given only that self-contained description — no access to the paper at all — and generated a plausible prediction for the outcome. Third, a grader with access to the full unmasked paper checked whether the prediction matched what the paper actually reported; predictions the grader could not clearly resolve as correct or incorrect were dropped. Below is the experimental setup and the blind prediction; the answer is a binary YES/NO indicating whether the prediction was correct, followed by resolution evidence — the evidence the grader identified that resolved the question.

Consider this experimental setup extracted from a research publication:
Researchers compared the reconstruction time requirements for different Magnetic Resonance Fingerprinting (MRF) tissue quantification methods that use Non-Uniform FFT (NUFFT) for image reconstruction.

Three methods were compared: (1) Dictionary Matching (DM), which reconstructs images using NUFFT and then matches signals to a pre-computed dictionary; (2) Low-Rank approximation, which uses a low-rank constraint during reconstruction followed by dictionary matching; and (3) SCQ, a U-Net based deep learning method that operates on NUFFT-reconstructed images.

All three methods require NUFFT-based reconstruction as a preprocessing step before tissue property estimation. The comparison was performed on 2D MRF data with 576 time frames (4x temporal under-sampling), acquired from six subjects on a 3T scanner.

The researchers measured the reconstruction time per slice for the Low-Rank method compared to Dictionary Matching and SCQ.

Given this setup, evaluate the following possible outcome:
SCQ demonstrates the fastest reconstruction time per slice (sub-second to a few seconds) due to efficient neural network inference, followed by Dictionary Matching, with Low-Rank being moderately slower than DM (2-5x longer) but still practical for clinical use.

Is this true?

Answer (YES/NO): NO